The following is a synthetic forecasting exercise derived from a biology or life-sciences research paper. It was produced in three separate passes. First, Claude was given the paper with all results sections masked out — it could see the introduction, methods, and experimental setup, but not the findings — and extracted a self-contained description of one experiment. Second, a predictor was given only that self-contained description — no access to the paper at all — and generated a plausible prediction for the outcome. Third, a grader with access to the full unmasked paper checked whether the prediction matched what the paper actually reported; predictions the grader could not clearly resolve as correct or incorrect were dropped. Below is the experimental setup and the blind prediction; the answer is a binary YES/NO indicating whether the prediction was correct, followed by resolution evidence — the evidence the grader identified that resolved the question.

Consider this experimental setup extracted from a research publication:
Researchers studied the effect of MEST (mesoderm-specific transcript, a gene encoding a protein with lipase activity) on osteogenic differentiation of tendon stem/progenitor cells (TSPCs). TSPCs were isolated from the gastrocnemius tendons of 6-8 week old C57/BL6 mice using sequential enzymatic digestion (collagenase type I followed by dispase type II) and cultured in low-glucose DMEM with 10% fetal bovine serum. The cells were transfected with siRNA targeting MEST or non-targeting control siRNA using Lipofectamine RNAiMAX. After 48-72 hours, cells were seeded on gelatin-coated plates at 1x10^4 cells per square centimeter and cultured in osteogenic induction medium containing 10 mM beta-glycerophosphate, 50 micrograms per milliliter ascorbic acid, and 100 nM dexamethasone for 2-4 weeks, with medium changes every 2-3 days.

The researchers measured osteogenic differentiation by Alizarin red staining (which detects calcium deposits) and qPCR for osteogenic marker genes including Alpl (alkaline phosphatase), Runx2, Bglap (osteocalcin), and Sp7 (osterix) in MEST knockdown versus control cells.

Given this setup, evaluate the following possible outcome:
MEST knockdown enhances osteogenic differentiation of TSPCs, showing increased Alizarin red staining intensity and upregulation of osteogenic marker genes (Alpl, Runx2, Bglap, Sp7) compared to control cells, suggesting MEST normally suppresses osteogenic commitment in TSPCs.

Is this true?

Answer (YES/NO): NO